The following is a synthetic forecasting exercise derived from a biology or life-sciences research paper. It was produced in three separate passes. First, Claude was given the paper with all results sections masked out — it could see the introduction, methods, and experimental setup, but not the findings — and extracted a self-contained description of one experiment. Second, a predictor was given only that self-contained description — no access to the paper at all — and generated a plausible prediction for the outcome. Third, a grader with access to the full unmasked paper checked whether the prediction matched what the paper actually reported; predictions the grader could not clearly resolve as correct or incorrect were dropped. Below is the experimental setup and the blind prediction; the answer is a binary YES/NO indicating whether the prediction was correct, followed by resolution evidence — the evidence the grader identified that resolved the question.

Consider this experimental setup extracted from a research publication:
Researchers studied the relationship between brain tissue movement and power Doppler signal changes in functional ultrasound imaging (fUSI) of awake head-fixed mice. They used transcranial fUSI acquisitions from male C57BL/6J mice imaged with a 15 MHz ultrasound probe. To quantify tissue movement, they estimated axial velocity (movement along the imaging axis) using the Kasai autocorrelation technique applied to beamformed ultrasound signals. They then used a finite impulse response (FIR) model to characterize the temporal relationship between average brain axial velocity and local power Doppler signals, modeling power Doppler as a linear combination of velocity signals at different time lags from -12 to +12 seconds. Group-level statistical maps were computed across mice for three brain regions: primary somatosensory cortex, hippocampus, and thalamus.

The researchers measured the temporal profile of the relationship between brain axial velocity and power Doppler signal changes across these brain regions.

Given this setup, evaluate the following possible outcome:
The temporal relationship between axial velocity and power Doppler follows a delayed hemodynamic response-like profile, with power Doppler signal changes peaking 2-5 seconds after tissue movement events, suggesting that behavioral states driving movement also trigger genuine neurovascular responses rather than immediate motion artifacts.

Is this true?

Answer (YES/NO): NO